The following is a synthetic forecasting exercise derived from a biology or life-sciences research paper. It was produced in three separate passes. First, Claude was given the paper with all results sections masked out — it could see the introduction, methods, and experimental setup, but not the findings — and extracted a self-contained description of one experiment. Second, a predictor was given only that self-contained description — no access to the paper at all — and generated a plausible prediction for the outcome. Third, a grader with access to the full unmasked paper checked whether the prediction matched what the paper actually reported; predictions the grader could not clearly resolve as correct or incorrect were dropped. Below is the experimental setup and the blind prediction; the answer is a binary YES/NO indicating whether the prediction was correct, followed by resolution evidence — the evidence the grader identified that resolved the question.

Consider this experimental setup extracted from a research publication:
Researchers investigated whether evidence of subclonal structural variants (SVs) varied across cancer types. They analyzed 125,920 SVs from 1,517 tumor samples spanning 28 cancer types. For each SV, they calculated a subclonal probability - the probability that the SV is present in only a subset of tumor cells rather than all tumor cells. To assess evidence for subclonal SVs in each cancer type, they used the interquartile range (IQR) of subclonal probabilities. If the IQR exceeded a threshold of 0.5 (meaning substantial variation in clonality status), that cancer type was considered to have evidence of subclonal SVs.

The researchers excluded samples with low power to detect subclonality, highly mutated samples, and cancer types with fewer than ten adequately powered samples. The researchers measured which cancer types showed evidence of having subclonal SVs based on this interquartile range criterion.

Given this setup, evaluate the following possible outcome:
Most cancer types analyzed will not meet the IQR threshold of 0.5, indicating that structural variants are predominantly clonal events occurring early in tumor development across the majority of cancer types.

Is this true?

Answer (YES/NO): NO